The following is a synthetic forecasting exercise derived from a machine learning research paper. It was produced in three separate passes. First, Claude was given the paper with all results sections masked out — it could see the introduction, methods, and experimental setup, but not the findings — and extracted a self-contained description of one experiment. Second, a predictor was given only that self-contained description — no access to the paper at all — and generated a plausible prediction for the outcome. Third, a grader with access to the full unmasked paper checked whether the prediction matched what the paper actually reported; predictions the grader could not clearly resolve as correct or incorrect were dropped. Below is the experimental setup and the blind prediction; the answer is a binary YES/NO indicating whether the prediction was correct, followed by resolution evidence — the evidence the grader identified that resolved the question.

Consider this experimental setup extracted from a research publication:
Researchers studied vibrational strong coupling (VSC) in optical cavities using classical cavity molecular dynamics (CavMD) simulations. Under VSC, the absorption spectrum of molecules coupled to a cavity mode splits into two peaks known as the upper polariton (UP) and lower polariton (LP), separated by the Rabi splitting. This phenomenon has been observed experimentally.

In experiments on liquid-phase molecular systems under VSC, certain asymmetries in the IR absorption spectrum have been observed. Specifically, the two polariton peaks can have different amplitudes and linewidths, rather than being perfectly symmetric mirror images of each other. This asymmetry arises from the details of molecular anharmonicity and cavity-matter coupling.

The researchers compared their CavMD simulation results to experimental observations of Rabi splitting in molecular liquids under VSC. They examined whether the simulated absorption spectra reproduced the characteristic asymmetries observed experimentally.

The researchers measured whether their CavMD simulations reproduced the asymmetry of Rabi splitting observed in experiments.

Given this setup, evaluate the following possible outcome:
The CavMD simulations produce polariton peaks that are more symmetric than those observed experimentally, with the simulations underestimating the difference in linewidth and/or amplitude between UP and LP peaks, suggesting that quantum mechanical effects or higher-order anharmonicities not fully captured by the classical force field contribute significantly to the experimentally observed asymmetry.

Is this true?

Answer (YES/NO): NO